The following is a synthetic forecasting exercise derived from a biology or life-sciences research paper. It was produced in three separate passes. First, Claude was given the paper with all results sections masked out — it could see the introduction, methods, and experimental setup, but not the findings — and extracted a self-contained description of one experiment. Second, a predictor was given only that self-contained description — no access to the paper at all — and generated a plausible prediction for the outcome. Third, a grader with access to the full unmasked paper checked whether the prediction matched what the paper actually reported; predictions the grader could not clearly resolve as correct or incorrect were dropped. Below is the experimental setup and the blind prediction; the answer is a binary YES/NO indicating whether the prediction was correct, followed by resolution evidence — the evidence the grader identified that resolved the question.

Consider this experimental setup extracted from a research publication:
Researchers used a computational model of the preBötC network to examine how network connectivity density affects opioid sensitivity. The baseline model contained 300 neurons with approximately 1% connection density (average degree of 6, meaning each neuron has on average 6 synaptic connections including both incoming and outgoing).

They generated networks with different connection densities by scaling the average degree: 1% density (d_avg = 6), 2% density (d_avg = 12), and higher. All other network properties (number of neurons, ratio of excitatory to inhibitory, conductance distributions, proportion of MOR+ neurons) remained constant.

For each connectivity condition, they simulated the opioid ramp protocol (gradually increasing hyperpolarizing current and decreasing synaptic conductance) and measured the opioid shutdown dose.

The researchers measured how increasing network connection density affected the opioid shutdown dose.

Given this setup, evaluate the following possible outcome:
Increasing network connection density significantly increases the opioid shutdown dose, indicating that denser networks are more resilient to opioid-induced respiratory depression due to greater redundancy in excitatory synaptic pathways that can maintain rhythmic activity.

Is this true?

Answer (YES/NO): YES